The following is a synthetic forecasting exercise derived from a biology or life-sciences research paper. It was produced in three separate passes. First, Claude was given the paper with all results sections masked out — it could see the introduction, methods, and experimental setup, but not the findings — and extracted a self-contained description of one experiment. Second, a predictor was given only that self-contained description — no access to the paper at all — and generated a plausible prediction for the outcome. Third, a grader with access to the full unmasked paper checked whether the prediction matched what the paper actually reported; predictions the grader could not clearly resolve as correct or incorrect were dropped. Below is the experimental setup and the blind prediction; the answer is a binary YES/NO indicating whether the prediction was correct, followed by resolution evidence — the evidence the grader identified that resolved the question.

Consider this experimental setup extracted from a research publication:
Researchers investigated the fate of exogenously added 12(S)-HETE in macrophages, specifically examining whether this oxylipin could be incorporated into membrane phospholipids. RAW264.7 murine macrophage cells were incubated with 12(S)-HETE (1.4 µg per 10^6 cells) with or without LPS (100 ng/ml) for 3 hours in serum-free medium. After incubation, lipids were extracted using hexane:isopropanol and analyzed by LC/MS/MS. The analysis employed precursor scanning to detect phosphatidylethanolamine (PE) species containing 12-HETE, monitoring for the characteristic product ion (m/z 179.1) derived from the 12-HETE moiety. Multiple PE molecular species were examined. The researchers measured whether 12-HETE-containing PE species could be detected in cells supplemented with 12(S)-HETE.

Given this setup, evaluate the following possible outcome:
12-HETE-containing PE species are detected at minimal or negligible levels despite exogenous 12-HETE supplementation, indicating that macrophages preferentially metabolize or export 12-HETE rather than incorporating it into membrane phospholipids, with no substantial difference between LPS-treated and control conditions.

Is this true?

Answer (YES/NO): NO